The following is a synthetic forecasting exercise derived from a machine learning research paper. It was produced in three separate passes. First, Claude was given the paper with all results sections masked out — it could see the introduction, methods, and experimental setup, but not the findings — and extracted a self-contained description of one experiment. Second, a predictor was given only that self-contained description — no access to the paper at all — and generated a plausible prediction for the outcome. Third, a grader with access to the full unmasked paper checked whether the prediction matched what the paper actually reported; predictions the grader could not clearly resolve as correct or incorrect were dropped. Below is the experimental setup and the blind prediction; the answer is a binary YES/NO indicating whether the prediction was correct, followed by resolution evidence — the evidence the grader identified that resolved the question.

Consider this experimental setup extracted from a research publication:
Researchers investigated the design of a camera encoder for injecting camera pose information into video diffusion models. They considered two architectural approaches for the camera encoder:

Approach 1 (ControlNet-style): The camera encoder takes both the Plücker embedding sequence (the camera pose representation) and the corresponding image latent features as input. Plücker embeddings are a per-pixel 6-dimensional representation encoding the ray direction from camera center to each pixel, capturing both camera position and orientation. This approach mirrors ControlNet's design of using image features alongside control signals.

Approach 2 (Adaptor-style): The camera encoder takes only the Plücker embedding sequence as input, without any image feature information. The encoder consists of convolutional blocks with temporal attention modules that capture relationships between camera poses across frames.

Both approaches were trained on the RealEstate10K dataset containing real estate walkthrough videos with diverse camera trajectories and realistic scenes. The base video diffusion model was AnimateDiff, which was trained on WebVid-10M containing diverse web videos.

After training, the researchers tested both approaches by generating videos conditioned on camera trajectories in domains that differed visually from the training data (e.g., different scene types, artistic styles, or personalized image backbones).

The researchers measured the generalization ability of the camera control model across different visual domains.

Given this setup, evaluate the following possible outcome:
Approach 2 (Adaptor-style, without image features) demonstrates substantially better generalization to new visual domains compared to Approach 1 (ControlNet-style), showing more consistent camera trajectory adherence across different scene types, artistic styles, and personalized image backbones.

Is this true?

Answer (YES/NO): YES